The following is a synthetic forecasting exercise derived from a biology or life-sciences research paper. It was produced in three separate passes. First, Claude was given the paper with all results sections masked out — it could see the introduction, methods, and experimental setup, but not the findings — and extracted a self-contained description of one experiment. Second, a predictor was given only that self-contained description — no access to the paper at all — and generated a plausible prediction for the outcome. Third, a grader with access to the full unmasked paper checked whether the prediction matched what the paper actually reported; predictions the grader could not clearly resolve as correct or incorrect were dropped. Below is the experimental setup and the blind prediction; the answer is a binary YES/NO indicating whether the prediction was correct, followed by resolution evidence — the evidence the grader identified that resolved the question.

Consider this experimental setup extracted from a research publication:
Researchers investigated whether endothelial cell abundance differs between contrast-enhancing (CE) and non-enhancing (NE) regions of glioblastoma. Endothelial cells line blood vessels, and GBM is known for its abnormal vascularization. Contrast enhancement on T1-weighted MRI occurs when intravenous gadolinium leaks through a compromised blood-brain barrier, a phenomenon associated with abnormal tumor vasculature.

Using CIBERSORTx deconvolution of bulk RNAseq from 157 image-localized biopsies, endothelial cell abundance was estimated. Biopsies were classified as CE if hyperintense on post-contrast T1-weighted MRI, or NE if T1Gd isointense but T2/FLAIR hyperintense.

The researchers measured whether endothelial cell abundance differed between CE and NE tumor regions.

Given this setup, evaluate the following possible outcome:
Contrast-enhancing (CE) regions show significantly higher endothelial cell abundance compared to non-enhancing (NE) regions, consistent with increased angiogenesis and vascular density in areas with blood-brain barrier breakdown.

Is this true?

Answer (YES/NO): YES